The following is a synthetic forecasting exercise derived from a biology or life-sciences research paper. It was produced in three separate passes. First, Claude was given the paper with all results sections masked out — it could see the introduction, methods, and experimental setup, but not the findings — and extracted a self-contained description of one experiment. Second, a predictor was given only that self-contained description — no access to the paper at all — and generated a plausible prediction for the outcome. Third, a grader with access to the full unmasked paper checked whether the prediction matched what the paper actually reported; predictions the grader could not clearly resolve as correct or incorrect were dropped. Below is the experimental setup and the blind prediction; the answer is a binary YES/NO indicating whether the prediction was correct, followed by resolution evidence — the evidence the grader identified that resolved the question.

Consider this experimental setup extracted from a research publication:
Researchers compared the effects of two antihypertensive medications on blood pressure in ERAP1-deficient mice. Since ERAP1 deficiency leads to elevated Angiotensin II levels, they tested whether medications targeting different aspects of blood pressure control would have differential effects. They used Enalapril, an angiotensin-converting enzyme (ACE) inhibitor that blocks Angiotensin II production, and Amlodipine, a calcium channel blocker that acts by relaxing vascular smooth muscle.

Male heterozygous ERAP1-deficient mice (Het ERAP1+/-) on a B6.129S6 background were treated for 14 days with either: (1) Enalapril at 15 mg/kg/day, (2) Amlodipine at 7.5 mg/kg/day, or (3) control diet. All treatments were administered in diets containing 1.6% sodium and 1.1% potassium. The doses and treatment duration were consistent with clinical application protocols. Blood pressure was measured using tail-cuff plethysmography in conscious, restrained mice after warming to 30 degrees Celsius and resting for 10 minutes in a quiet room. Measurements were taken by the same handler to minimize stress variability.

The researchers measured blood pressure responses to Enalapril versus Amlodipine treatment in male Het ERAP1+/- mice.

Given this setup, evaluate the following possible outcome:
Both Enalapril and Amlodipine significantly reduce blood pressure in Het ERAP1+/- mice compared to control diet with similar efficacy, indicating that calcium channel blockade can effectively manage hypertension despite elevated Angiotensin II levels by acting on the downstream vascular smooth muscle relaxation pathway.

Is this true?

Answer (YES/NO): NO